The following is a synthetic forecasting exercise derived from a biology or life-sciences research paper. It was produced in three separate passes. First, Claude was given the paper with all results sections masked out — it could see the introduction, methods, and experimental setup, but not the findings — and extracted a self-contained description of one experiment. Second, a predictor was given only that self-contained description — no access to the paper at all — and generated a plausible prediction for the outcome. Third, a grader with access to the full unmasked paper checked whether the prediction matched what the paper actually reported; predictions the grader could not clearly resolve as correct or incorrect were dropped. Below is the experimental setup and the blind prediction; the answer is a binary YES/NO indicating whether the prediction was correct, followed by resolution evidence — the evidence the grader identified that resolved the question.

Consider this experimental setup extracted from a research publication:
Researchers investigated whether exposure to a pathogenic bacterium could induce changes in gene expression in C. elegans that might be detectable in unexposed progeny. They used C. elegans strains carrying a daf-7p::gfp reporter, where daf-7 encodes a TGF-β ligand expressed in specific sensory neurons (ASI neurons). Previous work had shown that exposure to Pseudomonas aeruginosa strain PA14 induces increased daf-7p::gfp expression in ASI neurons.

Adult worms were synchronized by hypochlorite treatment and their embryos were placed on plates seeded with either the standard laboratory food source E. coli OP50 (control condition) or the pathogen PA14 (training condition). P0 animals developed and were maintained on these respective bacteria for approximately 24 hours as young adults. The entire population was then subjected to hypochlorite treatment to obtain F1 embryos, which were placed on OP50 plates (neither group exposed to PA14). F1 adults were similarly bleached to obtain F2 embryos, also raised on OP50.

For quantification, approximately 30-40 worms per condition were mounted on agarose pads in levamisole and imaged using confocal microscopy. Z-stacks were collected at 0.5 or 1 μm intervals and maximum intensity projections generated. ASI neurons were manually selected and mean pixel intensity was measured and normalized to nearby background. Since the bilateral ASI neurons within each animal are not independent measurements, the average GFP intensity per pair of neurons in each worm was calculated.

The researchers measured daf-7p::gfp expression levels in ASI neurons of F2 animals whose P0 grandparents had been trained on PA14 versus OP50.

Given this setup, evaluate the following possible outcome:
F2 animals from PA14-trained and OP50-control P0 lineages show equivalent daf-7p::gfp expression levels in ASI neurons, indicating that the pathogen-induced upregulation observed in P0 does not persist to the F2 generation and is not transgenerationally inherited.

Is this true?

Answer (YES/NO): YES